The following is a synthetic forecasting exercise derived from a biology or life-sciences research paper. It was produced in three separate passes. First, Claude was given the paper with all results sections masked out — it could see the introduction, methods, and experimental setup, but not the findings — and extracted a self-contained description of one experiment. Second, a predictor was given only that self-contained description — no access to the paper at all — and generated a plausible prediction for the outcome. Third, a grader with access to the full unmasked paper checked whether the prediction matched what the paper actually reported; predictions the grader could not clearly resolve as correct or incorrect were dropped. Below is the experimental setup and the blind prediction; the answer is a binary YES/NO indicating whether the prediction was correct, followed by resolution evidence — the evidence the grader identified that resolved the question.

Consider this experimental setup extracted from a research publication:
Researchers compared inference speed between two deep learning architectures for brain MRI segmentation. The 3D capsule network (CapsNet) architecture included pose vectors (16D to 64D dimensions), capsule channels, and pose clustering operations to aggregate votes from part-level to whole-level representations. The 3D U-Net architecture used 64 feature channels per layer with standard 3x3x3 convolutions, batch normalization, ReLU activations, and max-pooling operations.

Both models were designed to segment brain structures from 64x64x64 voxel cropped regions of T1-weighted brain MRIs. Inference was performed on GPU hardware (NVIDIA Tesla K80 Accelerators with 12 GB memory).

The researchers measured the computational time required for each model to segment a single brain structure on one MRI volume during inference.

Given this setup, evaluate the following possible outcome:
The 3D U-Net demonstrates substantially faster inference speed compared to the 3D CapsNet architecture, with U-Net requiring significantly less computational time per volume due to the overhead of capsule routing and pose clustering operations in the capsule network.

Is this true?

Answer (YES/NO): NO